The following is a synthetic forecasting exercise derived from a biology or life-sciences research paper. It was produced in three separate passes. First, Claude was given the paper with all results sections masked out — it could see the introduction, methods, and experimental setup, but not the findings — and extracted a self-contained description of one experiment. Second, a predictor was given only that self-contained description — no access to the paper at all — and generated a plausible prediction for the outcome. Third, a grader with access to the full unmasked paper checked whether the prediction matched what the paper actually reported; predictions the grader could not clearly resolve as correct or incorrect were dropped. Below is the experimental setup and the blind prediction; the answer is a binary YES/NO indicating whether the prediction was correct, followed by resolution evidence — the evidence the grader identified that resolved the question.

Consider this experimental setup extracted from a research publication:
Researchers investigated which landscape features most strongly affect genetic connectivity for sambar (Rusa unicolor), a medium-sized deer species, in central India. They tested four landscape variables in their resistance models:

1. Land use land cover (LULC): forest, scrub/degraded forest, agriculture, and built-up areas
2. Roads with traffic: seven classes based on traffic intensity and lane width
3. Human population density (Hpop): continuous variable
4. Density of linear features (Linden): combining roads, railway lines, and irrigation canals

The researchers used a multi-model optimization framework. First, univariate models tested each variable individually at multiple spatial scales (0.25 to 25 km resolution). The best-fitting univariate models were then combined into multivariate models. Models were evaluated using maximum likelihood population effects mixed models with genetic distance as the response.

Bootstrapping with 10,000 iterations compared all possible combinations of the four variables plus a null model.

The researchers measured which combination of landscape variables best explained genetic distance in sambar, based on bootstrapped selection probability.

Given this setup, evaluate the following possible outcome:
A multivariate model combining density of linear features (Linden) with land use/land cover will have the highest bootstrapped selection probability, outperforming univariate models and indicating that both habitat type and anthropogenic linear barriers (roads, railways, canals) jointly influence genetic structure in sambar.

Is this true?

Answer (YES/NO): NO